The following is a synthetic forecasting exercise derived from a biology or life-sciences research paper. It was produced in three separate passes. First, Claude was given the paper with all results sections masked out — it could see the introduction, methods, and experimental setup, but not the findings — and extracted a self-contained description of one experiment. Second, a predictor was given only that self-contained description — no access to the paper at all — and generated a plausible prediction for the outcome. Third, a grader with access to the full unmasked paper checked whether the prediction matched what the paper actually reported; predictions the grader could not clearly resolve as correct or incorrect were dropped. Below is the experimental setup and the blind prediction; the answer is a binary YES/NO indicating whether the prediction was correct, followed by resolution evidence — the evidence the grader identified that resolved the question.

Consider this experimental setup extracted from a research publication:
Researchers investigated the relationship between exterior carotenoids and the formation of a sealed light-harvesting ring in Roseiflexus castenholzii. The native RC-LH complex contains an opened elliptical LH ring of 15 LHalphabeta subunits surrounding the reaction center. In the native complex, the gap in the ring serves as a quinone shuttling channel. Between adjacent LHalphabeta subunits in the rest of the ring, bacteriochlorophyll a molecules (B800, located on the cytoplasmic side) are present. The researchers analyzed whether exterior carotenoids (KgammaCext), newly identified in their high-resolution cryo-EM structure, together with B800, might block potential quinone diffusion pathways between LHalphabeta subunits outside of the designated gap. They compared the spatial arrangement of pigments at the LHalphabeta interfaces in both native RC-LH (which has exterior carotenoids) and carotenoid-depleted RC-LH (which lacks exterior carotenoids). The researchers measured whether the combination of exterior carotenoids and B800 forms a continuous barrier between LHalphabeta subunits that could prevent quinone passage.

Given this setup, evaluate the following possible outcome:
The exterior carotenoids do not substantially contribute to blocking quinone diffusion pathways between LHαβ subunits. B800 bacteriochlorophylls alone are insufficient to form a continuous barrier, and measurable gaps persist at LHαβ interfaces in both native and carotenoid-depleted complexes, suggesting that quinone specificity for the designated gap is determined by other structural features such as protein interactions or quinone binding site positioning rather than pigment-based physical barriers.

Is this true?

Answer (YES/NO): NO